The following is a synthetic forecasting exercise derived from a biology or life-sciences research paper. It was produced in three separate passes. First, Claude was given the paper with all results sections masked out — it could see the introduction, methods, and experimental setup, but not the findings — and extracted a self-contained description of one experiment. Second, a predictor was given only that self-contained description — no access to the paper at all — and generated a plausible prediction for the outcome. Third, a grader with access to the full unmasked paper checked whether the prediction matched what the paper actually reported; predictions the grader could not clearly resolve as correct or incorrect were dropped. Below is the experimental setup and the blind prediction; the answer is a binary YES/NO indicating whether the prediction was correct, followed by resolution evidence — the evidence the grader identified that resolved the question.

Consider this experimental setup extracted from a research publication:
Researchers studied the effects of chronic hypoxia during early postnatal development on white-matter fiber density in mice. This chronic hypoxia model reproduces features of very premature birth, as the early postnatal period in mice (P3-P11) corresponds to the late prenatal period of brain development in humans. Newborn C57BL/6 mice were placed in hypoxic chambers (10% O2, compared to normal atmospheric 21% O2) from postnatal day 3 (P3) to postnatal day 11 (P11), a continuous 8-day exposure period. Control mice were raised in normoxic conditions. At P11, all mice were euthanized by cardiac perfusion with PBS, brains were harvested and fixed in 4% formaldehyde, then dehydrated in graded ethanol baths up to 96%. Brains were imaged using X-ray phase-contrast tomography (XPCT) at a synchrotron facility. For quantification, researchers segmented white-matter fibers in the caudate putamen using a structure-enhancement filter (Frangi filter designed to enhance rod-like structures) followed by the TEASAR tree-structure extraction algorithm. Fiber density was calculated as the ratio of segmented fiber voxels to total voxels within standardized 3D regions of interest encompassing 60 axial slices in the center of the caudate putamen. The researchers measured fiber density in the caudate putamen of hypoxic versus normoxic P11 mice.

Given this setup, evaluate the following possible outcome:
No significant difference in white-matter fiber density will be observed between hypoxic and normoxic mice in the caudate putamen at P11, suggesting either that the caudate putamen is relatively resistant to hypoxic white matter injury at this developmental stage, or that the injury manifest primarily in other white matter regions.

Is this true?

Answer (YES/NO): NO